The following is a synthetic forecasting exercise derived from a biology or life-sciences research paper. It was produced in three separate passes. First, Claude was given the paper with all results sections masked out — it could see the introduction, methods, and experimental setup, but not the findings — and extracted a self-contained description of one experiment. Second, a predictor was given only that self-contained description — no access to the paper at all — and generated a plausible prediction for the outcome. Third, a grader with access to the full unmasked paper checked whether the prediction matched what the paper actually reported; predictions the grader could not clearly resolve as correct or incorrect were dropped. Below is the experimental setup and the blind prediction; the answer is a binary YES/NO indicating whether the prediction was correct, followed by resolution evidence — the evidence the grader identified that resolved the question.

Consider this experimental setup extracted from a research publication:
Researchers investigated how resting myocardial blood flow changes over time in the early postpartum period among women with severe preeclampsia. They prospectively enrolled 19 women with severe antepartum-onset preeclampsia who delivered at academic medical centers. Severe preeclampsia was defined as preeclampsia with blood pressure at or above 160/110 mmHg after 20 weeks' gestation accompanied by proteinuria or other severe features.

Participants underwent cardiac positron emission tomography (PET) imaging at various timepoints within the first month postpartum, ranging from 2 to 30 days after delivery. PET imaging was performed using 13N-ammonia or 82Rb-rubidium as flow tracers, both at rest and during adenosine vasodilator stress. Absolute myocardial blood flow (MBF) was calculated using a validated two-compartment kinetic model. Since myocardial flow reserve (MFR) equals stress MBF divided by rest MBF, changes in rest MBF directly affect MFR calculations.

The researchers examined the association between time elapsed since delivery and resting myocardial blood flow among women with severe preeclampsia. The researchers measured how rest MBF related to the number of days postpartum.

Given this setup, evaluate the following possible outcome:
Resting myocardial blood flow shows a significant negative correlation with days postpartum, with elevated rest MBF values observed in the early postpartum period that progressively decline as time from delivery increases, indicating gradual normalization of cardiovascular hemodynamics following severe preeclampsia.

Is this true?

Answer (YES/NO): YES